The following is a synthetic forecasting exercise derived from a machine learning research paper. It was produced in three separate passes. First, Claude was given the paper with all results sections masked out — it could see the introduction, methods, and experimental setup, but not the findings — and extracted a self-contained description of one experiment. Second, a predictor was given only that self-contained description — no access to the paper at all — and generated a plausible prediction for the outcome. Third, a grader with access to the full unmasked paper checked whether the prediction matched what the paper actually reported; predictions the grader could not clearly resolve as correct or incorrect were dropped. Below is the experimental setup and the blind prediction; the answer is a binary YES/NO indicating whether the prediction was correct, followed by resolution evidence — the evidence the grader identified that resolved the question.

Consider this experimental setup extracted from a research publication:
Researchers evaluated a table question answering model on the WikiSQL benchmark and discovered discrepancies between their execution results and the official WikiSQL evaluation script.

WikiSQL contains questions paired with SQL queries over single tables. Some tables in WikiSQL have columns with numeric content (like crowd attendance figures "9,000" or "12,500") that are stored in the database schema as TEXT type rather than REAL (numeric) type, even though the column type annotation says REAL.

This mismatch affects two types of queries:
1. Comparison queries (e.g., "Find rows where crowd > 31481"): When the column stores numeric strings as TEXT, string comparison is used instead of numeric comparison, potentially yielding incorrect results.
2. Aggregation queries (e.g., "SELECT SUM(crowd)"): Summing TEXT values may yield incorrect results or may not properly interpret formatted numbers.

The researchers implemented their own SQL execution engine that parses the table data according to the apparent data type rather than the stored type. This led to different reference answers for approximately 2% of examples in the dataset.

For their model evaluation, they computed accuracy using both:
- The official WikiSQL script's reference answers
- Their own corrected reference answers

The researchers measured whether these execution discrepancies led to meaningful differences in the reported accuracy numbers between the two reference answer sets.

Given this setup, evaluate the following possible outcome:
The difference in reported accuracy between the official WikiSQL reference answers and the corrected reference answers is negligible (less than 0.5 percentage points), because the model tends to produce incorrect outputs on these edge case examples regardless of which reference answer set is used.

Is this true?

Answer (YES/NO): NO